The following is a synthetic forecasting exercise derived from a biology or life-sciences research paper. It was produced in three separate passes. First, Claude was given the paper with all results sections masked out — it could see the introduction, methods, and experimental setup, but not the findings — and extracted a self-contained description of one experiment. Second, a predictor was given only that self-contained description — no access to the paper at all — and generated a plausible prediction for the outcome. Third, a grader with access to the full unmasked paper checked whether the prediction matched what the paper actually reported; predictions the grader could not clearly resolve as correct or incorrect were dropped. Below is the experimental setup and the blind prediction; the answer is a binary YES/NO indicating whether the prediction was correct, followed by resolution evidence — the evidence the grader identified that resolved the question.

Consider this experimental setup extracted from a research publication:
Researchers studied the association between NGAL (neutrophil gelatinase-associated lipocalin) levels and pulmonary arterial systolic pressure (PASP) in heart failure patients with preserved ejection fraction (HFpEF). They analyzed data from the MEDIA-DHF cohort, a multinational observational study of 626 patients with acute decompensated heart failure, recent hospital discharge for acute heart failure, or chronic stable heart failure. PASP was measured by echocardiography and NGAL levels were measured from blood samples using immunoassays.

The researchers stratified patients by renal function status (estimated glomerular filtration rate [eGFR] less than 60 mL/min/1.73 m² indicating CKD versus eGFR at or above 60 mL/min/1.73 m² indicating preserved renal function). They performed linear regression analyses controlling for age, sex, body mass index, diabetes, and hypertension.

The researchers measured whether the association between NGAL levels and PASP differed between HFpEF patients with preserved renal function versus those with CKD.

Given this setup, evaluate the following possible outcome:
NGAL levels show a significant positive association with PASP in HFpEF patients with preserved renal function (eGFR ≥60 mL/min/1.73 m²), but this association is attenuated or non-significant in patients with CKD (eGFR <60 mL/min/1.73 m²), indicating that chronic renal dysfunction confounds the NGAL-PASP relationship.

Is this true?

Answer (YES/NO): NO